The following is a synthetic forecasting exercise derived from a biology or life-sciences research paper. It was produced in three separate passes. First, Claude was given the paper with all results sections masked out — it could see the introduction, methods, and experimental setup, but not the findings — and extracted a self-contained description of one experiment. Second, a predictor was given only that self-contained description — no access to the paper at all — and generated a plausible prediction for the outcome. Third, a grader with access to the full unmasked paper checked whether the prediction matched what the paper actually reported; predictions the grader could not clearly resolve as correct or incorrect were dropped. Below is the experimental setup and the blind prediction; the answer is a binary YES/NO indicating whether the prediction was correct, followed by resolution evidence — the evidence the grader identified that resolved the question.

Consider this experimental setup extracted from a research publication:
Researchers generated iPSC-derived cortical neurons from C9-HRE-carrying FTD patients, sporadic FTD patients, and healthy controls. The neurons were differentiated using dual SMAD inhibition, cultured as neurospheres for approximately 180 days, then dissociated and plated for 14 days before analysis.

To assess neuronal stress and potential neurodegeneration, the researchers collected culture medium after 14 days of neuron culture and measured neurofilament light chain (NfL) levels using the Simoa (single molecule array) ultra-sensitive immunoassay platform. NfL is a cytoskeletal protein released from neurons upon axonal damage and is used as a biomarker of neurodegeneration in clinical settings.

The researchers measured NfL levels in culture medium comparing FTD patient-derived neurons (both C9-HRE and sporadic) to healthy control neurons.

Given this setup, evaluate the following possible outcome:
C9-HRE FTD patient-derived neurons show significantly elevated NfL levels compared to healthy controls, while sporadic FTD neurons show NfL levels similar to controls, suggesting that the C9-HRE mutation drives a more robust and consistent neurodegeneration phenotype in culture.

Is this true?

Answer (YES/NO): NO